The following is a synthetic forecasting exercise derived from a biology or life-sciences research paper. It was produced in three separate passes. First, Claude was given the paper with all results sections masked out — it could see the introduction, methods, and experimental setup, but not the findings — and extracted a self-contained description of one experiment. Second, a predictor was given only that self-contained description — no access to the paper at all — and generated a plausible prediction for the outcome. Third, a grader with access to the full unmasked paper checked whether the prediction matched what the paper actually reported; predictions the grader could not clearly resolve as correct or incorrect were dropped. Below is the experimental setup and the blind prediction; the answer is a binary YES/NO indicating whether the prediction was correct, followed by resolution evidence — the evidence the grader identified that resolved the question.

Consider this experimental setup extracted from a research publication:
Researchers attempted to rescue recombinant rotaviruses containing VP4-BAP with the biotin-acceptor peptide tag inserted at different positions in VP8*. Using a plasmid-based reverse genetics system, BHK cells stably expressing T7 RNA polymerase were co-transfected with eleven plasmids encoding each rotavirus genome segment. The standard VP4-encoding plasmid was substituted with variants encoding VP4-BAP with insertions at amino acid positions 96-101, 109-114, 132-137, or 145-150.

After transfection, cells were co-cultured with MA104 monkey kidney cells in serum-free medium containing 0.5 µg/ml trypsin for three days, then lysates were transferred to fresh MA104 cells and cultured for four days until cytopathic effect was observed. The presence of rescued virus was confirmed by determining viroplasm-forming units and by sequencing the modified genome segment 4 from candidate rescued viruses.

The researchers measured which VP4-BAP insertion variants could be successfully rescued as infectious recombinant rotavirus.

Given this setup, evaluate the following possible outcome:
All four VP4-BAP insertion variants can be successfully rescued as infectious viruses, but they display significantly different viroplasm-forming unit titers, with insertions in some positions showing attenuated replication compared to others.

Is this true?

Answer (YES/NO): NO